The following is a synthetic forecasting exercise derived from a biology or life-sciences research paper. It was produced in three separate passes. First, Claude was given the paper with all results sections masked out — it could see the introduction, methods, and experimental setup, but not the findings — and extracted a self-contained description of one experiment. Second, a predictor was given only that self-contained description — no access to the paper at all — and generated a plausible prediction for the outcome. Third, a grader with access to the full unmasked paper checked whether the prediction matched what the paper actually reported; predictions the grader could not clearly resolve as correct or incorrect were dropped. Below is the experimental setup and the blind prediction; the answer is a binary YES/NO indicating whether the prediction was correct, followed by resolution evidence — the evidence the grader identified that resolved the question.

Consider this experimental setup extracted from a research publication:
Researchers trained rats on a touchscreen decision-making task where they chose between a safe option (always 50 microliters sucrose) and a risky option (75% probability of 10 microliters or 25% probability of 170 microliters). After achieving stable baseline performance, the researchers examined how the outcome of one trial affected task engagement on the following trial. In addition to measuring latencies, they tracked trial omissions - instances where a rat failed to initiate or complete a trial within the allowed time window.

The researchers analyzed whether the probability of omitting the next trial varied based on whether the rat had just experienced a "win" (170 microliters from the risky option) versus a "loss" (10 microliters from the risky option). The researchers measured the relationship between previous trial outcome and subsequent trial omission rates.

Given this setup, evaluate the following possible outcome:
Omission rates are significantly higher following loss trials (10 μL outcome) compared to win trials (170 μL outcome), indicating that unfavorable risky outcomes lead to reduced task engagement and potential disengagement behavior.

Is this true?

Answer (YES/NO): YES